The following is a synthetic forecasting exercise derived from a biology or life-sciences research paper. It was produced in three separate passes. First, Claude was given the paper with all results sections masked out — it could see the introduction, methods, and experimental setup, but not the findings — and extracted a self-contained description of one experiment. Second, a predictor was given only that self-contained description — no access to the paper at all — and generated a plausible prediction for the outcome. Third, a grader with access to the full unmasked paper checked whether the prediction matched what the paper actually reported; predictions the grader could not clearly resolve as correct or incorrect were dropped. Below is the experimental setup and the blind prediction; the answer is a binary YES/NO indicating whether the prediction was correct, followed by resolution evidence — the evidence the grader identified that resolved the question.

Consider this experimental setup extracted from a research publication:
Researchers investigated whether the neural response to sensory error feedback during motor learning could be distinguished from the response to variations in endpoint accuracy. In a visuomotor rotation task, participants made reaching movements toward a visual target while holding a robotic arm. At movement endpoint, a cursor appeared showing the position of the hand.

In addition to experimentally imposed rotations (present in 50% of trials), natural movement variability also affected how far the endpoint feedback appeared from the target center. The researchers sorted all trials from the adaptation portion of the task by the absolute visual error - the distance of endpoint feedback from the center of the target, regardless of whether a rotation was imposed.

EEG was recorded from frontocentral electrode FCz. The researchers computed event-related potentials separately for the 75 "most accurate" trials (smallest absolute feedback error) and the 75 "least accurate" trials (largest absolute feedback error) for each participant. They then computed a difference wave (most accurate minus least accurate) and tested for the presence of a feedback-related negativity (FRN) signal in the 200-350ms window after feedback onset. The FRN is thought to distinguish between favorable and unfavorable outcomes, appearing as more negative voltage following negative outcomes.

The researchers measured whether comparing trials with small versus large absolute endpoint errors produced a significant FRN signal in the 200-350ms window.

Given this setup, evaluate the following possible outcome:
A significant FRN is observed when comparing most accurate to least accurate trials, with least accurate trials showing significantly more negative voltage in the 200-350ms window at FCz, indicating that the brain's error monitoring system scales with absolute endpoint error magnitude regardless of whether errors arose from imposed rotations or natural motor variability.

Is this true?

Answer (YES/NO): NO